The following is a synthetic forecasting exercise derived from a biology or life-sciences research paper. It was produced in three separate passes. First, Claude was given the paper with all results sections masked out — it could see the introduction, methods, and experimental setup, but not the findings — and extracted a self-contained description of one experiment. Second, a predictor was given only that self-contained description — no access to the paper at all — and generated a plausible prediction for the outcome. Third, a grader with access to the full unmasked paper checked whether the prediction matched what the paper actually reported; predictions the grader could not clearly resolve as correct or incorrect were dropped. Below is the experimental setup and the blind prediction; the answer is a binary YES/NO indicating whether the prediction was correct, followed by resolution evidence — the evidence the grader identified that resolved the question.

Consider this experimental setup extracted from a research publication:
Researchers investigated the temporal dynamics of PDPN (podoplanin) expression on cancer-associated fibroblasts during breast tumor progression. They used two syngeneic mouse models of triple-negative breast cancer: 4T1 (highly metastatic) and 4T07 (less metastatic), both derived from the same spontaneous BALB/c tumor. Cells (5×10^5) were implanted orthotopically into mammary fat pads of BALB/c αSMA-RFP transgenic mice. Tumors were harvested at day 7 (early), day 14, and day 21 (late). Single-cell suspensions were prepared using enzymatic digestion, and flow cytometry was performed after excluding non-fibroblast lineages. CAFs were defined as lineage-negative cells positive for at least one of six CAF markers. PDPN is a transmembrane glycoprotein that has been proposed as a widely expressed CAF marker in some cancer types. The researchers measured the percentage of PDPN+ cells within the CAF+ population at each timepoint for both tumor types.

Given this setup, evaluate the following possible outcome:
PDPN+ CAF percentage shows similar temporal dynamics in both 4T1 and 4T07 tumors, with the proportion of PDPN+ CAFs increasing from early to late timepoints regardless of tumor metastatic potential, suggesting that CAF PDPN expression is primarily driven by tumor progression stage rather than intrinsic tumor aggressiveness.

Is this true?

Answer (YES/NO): NO